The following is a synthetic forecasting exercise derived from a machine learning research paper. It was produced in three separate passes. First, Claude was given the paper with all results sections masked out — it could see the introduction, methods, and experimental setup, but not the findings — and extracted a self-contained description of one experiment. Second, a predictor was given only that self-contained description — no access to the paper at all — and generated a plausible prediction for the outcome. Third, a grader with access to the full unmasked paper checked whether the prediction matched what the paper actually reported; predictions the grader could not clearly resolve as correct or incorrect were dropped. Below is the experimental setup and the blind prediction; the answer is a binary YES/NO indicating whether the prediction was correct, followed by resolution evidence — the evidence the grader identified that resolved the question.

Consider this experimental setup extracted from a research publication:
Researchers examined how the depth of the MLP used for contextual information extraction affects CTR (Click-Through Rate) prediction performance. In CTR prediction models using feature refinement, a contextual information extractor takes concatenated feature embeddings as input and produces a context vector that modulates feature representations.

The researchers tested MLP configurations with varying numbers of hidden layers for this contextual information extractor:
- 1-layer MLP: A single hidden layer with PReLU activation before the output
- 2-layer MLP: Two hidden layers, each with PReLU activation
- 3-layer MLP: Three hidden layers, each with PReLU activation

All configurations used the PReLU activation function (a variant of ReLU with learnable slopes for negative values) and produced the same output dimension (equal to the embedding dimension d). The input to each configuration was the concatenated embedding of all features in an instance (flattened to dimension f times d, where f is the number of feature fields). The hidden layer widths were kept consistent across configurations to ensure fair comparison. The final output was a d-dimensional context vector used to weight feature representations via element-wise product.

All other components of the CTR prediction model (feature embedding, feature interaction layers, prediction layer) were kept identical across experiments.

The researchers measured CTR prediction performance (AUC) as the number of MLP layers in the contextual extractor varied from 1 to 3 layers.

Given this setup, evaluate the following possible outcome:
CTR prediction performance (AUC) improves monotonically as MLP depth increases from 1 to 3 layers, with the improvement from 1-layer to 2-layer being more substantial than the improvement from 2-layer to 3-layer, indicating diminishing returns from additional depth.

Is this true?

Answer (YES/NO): NO